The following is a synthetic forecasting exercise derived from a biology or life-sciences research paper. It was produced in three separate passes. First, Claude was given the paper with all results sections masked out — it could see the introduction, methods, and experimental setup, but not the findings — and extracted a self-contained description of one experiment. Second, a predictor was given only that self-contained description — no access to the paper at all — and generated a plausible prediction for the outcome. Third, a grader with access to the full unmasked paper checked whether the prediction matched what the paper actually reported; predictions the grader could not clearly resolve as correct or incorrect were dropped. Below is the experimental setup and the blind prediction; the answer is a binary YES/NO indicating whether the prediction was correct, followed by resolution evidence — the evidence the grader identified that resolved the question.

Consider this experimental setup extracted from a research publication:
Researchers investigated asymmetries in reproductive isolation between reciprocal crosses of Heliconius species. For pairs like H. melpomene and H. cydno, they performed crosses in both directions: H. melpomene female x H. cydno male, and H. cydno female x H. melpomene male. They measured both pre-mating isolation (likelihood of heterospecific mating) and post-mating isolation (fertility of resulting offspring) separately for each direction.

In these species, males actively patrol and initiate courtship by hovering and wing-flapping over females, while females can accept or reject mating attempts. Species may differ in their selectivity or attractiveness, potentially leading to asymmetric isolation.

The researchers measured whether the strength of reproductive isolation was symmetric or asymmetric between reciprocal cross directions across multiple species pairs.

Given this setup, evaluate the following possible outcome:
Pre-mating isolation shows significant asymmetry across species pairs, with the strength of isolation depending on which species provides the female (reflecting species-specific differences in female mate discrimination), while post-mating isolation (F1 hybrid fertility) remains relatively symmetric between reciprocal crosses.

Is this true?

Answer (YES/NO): NO